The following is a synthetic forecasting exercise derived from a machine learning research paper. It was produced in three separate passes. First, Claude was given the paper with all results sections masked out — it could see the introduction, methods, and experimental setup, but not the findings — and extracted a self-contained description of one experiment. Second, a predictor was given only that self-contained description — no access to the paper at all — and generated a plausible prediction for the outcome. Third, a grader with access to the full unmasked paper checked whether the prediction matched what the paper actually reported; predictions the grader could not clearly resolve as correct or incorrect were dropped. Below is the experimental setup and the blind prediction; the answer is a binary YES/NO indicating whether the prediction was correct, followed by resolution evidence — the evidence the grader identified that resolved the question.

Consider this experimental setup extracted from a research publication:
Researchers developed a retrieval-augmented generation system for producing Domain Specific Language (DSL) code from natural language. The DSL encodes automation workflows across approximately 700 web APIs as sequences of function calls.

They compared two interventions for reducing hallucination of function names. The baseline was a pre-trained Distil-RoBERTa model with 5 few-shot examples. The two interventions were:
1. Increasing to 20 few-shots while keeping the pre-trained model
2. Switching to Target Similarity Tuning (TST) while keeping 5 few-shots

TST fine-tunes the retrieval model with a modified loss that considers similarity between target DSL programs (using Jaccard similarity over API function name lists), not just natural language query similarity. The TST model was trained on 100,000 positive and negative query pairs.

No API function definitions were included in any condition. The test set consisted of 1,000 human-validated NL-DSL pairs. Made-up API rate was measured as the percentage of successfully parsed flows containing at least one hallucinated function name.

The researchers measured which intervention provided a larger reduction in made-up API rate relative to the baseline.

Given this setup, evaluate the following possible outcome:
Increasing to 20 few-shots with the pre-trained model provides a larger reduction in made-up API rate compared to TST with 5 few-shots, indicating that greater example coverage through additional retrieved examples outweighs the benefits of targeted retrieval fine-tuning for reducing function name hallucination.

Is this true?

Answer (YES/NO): YES